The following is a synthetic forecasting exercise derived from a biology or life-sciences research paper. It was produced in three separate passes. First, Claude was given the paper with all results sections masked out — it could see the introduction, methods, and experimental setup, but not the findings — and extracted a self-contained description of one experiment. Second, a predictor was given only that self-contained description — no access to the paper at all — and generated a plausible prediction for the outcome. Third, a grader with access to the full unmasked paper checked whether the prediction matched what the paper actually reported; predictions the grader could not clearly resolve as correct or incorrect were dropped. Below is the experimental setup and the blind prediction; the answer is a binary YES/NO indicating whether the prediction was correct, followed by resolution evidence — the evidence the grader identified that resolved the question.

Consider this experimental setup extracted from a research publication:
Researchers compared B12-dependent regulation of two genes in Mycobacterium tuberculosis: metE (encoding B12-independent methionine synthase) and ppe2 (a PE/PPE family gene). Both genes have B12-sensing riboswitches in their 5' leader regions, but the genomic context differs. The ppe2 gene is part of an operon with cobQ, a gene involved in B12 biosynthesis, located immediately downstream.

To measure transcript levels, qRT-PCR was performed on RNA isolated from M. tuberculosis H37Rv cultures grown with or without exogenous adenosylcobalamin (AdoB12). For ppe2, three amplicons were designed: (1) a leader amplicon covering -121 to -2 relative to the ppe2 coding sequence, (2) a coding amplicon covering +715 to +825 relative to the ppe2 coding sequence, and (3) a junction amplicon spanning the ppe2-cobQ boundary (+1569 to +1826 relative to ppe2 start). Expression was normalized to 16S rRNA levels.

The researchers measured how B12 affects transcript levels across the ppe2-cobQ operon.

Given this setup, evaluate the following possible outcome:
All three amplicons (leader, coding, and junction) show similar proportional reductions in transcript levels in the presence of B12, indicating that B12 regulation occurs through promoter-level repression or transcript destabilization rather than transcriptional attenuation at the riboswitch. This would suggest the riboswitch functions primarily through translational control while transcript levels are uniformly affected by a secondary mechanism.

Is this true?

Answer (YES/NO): NO